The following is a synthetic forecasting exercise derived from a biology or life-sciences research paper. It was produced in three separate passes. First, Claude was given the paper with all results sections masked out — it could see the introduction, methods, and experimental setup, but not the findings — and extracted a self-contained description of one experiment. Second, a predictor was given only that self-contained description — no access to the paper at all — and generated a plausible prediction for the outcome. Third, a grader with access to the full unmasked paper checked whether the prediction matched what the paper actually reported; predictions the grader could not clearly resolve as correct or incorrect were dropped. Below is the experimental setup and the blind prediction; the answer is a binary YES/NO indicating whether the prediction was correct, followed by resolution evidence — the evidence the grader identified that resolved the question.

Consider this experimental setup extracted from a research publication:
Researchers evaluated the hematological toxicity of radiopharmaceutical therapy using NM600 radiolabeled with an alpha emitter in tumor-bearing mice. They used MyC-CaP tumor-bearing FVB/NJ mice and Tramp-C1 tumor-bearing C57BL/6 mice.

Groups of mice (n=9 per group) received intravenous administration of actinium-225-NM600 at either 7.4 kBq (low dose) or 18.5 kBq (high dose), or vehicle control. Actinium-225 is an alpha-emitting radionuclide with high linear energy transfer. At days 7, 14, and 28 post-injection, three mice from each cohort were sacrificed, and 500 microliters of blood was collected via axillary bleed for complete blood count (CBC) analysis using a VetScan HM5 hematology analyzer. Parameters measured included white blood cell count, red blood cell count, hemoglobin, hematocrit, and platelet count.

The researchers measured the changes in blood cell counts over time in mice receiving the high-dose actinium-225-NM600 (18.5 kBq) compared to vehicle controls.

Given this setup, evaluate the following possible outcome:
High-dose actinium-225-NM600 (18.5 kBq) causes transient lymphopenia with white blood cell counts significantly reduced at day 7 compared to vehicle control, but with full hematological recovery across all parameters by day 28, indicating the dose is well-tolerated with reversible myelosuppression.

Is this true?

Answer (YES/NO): NO